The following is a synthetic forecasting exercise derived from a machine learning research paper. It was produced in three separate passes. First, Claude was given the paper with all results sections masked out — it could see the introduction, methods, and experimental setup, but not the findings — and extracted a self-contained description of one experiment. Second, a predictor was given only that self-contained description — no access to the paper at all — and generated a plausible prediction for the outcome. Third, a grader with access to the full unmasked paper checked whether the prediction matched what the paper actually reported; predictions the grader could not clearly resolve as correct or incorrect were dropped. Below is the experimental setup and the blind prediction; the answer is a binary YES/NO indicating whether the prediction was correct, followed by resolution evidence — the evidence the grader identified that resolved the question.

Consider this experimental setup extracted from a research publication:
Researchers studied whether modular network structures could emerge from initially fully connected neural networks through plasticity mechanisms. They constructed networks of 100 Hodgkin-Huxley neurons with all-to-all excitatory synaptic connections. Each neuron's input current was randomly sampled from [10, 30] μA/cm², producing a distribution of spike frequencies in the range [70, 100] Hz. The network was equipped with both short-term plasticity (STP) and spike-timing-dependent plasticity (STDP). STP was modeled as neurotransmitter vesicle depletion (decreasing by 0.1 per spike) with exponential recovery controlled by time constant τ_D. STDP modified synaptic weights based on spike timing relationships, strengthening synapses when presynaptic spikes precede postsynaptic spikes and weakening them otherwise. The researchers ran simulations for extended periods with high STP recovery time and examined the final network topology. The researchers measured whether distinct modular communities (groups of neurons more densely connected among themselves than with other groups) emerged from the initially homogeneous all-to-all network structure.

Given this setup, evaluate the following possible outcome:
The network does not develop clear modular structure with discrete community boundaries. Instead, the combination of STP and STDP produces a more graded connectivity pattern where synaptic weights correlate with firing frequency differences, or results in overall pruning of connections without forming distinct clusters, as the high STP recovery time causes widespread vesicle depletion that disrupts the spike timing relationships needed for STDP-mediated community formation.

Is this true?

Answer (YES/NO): NO